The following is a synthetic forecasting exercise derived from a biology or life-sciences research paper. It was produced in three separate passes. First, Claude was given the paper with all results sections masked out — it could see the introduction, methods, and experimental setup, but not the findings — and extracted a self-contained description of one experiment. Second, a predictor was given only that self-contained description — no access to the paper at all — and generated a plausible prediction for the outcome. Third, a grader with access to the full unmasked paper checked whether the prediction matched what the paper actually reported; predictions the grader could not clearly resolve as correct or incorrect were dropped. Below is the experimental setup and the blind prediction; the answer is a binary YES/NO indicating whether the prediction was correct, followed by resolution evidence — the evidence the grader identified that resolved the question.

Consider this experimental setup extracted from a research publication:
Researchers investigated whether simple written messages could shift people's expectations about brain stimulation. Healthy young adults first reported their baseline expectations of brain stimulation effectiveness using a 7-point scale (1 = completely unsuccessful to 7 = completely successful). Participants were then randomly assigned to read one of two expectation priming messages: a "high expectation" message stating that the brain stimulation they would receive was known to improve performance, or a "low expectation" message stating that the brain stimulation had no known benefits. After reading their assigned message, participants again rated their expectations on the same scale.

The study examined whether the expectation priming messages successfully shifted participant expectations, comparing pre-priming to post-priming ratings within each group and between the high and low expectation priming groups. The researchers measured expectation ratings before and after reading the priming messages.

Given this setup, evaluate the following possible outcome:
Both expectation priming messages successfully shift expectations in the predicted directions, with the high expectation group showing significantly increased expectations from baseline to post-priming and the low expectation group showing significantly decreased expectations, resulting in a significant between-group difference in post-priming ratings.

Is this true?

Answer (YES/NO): YES